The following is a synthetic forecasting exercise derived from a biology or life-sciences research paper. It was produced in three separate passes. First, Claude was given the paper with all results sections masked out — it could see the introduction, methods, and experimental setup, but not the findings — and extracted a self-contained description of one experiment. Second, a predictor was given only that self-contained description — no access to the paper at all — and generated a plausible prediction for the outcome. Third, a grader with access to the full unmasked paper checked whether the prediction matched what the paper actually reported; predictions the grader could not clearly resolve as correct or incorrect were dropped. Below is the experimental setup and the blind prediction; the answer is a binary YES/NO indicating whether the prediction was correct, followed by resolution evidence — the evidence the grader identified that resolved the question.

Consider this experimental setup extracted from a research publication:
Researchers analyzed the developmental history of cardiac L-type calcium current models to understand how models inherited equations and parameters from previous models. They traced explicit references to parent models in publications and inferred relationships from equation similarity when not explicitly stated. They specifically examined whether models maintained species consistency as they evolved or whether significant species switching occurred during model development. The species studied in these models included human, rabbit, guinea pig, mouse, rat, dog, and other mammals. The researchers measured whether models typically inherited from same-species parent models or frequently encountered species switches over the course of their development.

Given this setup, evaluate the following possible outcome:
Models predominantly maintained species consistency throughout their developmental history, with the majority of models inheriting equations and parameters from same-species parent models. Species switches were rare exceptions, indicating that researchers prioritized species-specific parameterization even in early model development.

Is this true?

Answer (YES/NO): NO